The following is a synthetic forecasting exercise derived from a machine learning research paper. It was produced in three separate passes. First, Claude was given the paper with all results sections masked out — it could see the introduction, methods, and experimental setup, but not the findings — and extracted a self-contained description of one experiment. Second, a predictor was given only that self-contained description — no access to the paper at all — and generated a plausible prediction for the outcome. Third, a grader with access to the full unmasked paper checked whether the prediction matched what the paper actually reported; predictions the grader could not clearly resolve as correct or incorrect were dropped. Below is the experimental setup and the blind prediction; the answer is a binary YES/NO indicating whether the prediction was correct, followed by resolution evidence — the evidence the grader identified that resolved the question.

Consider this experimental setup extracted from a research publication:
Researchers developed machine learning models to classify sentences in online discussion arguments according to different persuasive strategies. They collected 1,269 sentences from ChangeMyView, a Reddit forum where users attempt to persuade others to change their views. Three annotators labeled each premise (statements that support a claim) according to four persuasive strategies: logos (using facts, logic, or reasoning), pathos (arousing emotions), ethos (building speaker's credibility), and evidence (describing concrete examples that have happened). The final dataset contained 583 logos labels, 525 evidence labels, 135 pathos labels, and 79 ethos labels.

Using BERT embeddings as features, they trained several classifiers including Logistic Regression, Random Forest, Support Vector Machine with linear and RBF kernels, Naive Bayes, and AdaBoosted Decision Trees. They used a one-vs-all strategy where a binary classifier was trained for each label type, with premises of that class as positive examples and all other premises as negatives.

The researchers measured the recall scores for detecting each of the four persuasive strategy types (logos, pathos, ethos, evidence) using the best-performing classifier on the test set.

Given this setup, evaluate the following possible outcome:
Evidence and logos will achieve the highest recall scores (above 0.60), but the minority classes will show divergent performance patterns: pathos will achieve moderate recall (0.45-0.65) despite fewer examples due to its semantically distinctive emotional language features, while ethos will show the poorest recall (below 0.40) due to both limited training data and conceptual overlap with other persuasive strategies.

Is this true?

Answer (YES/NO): NO